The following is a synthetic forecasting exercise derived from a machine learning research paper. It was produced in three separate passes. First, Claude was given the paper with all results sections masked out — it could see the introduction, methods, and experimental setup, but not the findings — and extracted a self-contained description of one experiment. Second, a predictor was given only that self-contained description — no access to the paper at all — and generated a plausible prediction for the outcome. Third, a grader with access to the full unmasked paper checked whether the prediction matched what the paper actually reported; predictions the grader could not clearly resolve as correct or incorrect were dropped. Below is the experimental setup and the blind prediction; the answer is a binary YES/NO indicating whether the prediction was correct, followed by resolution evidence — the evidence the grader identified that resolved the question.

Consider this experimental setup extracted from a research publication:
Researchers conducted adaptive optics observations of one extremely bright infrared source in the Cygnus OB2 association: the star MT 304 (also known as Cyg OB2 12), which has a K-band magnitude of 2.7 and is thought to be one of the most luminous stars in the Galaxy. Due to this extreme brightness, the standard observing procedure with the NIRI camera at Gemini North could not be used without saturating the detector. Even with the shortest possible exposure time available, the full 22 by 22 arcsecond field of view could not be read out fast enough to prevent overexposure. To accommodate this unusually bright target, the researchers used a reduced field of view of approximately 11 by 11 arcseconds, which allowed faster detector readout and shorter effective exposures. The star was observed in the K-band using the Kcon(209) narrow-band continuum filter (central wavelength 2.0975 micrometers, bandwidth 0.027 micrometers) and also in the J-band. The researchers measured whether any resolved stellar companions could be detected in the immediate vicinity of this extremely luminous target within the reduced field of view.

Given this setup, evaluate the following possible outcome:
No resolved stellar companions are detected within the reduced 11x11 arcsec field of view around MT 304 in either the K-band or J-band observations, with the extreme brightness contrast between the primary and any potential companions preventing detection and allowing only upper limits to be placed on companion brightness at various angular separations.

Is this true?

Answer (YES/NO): NO